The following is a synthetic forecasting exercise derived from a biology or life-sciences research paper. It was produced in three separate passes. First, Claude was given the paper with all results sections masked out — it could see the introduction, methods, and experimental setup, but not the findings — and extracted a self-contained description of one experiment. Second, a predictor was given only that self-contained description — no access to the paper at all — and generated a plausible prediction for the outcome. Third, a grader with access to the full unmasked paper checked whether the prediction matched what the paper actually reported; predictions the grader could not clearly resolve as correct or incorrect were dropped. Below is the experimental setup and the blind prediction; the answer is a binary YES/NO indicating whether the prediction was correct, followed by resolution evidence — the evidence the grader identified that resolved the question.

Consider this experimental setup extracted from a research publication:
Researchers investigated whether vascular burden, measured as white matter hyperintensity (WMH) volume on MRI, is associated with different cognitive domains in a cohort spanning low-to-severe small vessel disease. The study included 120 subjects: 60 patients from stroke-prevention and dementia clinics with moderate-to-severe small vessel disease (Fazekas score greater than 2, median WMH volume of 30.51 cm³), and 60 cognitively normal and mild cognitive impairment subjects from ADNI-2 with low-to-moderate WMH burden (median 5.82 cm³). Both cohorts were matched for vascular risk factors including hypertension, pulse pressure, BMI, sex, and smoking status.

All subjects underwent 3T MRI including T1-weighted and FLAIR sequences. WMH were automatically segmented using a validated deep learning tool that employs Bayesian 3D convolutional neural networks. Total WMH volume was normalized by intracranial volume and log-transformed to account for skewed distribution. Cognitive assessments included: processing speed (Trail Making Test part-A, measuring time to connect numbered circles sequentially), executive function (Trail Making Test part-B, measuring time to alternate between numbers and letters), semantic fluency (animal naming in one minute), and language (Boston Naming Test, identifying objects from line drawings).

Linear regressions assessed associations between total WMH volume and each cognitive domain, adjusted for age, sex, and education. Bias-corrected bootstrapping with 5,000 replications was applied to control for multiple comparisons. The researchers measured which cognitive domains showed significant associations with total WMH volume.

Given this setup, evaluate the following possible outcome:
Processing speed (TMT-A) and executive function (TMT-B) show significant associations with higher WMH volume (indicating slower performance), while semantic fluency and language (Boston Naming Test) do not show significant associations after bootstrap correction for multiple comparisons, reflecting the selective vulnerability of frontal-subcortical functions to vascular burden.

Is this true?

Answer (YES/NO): NO